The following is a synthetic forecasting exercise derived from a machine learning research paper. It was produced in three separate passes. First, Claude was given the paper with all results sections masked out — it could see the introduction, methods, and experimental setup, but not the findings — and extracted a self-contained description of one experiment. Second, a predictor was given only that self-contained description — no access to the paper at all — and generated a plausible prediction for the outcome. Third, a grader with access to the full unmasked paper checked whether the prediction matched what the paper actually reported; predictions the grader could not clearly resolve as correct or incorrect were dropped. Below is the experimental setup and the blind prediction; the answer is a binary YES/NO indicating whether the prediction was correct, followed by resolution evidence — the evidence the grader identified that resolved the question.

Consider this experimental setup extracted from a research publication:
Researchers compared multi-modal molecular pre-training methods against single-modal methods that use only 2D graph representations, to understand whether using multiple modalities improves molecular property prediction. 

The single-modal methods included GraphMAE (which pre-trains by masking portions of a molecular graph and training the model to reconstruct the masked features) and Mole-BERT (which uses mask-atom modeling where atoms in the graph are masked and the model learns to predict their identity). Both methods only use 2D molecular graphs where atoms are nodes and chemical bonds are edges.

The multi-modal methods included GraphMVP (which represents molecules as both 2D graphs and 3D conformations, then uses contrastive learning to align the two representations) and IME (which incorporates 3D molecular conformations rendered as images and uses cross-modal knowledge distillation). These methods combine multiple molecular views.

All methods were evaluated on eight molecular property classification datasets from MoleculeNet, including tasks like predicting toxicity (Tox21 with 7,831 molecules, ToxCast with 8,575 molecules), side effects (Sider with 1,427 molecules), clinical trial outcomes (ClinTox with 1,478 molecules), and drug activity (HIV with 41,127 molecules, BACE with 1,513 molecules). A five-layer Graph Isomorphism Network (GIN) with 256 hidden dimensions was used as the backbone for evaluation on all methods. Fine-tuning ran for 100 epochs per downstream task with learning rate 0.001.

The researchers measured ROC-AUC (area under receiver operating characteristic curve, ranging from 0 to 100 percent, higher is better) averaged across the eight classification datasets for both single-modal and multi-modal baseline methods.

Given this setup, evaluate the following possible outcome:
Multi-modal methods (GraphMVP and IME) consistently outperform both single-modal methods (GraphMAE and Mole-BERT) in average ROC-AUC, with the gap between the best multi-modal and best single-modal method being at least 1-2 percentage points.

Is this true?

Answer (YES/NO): NO